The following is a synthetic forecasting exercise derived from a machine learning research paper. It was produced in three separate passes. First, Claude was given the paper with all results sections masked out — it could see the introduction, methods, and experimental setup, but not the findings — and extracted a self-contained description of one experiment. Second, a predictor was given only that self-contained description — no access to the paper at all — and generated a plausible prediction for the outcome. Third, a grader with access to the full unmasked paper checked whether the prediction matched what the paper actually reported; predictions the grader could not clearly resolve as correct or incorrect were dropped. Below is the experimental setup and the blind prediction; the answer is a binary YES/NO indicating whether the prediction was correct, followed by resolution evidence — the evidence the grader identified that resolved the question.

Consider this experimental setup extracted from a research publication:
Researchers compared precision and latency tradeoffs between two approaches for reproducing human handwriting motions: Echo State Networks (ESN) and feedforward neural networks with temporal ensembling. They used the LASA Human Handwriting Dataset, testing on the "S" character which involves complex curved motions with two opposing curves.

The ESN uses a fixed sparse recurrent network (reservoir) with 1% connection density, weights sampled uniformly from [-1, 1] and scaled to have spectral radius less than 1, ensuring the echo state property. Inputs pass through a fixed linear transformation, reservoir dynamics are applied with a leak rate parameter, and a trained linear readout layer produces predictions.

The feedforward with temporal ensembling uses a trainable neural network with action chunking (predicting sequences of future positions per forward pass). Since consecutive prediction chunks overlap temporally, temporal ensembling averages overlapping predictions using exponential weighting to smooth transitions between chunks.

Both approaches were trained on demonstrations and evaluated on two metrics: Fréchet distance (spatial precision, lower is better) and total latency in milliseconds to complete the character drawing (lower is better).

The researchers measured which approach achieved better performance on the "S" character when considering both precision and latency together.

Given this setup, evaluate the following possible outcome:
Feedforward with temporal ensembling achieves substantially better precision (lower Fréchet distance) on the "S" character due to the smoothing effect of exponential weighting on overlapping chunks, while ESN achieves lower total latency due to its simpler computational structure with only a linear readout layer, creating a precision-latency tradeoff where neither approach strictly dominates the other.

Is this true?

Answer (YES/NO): NO